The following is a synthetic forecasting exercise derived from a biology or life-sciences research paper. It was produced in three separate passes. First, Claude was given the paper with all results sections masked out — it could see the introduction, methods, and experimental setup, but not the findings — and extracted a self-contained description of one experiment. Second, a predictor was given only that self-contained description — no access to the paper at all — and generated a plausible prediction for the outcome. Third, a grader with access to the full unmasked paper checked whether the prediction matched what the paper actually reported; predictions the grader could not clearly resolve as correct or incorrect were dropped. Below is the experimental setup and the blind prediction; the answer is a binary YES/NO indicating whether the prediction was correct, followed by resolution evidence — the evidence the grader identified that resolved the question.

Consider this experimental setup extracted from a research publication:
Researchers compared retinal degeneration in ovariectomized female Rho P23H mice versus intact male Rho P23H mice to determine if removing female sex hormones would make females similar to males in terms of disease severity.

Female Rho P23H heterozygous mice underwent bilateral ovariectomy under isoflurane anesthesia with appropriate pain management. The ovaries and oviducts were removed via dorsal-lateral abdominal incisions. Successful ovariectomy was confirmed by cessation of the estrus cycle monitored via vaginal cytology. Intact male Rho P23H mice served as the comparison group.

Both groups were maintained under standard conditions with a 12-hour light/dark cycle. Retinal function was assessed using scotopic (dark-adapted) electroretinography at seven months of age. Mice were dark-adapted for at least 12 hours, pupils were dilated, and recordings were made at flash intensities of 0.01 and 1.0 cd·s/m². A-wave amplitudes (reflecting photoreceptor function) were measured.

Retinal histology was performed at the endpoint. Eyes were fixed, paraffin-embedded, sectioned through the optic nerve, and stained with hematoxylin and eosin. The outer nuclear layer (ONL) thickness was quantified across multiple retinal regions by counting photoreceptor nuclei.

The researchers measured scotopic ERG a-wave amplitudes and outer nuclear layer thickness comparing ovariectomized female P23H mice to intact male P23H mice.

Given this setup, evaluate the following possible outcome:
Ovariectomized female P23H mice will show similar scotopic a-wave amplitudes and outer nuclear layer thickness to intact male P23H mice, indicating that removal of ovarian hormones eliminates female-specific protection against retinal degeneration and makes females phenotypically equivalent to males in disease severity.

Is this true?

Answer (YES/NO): NO